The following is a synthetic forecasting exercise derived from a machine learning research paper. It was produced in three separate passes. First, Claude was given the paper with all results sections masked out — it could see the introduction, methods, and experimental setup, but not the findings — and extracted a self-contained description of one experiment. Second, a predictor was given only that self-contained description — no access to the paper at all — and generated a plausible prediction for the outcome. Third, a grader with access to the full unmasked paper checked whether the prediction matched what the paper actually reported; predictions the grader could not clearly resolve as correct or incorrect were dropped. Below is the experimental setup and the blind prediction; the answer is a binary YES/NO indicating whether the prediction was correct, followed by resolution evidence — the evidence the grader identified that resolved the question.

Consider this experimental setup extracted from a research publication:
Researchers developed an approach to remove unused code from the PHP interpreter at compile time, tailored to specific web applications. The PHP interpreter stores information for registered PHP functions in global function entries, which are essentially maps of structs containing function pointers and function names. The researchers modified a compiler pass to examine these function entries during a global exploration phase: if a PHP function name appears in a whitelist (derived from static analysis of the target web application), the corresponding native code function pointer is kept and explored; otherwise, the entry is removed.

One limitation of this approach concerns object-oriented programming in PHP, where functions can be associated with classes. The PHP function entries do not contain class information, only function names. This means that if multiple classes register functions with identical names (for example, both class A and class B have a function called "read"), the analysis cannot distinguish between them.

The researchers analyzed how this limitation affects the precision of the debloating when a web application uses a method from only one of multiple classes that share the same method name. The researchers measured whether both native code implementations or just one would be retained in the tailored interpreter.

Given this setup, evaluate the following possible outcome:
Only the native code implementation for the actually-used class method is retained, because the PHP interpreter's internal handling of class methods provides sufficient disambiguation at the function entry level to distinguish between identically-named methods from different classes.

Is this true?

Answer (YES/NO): NO